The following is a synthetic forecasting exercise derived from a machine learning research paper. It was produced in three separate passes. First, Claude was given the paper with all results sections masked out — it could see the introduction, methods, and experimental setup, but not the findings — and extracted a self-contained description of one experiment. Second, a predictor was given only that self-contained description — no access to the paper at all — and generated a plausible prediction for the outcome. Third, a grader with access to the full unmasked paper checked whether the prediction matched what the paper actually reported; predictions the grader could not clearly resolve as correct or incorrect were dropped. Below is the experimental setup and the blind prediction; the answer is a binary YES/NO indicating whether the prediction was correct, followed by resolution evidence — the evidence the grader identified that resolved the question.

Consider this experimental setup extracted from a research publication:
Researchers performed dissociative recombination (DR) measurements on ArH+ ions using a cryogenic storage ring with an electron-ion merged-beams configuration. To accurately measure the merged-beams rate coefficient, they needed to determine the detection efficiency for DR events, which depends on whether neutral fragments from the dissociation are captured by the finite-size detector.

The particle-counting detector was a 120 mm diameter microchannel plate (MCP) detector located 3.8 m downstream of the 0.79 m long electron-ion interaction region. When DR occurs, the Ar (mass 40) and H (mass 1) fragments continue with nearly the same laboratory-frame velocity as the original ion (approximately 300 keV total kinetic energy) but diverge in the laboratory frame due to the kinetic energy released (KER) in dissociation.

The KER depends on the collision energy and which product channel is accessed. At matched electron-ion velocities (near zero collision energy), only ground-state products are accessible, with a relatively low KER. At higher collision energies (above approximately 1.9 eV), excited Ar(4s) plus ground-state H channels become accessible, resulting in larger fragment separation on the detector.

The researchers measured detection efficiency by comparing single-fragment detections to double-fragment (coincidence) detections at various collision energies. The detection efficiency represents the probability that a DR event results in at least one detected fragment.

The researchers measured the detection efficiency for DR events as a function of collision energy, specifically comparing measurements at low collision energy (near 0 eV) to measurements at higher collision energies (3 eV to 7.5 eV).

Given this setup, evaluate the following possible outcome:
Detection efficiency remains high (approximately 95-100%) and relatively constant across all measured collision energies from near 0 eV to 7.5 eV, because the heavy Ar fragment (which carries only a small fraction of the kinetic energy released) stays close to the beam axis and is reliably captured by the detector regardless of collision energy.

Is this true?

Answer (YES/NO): NO